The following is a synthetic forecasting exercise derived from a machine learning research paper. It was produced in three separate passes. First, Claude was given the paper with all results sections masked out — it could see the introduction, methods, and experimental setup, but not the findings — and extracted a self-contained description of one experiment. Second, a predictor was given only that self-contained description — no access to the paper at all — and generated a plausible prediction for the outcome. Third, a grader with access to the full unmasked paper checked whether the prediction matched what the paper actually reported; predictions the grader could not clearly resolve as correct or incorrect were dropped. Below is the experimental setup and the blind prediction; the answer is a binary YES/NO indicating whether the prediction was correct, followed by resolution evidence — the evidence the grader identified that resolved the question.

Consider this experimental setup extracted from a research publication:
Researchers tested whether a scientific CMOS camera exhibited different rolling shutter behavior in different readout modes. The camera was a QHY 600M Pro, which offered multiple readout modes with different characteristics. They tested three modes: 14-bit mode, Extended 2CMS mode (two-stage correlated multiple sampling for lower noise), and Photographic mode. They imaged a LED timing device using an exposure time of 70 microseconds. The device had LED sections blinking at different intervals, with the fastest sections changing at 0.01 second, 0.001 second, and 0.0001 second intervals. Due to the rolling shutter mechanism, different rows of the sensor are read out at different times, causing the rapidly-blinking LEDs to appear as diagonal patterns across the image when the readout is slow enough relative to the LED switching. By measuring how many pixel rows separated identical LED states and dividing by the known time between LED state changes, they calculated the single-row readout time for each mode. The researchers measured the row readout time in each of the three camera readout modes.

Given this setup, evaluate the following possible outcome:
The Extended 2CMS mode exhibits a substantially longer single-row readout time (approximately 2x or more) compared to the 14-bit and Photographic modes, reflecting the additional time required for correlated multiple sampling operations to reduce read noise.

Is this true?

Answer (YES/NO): YES